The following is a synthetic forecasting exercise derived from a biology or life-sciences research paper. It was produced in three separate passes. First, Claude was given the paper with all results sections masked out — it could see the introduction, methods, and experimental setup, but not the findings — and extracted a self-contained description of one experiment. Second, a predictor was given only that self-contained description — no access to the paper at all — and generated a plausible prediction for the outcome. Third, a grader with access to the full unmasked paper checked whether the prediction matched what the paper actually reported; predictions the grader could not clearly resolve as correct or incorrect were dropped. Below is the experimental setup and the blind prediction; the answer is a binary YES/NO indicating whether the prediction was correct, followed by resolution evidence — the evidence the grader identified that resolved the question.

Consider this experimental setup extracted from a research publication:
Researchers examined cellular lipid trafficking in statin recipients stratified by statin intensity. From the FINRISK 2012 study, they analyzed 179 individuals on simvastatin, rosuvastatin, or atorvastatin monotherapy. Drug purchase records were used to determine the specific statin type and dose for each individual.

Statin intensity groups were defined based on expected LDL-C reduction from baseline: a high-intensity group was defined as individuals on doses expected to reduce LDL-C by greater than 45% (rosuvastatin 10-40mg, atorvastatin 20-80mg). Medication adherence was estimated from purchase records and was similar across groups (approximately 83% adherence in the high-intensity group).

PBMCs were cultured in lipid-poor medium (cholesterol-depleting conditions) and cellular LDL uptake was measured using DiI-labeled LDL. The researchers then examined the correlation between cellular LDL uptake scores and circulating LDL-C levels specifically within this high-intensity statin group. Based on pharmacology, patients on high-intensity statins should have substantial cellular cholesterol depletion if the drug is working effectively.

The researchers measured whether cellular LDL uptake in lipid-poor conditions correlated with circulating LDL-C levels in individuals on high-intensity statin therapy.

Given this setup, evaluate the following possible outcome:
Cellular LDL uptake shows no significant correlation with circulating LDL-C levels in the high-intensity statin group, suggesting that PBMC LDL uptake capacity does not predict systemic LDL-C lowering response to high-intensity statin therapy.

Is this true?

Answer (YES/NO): NO